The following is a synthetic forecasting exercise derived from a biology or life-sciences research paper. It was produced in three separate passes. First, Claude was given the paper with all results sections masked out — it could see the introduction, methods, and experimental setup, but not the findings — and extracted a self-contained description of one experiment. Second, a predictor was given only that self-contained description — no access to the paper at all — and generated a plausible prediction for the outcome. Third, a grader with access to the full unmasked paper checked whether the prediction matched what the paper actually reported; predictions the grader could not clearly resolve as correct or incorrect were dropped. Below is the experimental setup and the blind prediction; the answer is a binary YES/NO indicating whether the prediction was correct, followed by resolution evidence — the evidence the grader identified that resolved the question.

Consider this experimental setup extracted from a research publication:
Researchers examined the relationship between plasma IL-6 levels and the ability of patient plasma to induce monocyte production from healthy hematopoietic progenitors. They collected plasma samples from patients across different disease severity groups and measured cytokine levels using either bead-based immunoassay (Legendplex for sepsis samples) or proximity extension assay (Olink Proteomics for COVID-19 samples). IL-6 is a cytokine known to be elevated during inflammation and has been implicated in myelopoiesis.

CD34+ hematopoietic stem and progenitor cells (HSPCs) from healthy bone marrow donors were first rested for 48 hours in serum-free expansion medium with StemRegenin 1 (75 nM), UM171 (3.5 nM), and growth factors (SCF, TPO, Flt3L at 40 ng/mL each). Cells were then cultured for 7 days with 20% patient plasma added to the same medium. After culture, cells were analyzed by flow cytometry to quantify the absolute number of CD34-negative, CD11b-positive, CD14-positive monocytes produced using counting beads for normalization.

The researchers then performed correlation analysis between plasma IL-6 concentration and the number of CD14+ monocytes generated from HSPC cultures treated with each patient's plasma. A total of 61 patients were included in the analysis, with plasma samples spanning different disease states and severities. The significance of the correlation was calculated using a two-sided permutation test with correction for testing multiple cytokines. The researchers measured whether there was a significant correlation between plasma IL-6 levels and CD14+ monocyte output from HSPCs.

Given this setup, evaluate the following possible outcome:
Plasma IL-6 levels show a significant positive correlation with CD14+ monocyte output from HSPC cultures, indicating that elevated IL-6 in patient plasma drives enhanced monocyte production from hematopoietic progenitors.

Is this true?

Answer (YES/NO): YES